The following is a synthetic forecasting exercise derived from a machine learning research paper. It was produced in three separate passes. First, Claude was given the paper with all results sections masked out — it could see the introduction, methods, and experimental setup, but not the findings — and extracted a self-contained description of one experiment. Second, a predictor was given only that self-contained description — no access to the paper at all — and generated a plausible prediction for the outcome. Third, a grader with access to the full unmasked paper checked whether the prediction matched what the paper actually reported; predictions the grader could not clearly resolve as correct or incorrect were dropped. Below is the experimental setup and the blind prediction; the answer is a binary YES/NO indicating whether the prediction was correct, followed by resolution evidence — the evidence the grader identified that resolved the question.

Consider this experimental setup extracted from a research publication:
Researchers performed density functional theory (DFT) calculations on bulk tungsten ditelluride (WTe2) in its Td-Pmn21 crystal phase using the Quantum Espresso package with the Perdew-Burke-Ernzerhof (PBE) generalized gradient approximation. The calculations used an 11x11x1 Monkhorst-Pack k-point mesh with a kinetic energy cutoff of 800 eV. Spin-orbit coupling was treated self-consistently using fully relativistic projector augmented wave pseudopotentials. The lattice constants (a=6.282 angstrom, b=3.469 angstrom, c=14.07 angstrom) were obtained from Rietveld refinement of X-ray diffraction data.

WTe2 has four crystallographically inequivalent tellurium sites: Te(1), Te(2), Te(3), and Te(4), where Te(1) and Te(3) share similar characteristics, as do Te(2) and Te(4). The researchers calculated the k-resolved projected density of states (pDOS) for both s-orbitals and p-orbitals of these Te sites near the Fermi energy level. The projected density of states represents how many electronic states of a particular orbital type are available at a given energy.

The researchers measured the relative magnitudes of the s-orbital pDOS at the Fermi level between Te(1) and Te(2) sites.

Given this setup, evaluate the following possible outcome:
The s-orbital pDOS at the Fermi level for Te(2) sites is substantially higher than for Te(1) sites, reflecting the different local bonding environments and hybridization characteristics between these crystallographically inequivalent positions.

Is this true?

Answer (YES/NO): YES